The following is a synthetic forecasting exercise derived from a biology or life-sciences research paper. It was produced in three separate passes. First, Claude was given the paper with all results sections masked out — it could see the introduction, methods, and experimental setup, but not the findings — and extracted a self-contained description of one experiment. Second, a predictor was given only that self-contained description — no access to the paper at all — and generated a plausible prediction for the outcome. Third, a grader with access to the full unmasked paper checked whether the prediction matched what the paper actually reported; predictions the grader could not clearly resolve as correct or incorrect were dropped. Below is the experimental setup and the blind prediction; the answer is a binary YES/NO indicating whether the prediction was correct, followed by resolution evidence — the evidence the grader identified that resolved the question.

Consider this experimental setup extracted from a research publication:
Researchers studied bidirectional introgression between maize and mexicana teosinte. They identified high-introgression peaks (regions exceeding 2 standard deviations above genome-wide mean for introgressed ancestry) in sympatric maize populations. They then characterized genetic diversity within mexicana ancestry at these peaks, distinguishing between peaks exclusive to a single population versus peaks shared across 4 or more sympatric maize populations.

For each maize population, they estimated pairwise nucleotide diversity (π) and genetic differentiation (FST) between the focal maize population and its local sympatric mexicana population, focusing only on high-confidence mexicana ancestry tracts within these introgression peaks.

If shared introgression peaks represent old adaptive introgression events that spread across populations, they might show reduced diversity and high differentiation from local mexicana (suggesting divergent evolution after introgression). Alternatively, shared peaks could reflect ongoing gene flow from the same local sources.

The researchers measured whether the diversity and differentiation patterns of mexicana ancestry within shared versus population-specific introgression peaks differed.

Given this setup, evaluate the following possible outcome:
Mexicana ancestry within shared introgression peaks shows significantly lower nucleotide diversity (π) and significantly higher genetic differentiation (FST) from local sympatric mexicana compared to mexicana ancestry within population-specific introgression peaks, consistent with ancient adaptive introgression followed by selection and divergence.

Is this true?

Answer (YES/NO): NO